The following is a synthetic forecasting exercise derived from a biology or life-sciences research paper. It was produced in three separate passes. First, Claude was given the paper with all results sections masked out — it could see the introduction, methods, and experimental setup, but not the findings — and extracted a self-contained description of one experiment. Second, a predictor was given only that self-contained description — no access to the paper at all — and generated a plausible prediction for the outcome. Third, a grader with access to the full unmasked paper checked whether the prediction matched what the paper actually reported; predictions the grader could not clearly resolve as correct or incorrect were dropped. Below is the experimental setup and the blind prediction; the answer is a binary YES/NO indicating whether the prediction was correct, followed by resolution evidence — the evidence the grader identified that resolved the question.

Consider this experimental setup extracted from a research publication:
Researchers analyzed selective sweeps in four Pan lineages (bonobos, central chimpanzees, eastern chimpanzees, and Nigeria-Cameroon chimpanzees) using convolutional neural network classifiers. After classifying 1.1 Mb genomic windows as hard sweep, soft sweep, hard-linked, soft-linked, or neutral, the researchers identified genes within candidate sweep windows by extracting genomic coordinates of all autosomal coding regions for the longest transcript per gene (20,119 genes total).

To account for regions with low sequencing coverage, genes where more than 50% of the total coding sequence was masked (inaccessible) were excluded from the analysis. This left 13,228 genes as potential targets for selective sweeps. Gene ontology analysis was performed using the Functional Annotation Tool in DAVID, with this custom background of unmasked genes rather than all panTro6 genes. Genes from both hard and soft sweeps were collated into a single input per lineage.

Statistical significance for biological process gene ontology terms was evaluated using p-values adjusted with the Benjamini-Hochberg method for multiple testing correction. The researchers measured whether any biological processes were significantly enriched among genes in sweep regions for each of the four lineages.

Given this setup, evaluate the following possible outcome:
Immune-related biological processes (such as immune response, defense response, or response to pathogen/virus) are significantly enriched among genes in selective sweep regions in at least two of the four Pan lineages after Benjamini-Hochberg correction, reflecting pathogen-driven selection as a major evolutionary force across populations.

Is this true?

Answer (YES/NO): NO